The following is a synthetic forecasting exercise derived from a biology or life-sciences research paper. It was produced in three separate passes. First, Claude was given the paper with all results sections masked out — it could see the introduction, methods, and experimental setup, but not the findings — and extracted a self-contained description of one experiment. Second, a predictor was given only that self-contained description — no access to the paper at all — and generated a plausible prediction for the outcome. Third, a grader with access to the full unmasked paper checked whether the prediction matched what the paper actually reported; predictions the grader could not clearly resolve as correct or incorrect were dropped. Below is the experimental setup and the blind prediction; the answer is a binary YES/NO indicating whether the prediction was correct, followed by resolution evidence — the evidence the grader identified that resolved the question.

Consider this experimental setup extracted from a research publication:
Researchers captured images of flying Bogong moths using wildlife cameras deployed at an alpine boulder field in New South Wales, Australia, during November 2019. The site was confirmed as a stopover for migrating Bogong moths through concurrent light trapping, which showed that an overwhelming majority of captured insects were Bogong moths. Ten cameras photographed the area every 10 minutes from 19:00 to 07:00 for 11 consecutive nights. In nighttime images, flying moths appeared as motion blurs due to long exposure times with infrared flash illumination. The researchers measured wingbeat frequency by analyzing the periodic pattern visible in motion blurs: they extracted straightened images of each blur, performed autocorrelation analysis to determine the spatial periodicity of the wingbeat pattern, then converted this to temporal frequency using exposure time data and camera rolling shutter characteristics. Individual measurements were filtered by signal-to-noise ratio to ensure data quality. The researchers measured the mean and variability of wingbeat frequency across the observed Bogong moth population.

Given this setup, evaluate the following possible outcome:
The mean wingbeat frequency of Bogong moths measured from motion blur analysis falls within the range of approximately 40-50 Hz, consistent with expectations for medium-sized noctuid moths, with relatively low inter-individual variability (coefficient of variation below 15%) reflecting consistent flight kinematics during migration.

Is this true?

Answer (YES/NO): YES